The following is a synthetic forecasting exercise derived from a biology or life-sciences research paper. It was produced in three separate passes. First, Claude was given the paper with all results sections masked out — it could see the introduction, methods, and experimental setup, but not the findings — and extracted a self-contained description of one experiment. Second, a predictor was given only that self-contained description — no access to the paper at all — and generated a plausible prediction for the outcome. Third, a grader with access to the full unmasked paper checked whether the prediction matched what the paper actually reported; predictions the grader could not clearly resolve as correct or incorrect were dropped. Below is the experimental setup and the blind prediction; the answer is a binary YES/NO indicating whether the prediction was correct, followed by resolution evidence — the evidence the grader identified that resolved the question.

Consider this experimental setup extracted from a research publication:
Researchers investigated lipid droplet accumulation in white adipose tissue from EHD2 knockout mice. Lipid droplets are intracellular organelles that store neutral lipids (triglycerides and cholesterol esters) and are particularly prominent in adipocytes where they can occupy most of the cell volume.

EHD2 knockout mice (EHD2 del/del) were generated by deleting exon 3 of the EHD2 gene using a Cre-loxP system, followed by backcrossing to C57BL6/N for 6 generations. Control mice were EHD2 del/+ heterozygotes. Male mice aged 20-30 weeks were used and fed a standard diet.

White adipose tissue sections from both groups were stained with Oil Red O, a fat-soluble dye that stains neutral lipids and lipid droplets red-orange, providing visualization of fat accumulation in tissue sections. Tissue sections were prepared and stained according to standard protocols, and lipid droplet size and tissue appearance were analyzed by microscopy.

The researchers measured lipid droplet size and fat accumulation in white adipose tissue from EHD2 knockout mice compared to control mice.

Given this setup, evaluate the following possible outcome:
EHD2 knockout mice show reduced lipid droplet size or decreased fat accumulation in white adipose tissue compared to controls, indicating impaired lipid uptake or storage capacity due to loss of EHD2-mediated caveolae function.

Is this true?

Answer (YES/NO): NO